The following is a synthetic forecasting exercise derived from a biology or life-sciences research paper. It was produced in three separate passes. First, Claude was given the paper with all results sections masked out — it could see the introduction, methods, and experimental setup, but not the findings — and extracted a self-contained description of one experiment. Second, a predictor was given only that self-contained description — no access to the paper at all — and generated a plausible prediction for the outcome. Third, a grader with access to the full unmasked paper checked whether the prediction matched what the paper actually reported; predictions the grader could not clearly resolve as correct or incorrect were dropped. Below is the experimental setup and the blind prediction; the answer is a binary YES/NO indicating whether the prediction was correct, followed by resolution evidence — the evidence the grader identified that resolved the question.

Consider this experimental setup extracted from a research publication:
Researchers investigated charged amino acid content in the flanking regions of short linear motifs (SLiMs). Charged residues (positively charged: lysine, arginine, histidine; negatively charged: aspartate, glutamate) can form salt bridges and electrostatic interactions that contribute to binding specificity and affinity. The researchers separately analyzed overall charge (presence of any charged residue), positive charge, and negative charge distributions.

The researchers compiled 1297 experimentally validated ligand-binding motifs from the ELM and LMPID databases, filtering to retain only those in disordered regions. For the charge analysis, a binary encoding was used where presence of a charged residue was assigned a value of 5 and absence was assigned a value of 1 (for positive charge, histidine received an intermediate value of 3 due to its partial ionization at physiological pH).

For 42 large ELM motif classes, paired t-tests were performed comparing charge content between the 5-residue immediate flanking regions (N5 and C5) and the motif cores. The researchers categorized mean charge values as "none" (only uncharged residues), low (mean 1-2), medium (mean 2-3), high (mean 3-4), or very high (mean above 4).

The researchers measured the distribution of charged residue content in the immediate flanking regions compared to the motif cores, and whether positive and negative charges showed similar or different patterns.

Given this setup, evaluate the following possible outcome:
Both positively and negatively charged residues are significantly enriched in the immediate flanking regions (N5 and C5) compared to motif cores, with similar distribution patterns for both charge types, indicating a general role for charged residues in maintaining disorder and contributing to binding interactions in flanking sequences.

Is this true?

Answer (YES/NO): NO